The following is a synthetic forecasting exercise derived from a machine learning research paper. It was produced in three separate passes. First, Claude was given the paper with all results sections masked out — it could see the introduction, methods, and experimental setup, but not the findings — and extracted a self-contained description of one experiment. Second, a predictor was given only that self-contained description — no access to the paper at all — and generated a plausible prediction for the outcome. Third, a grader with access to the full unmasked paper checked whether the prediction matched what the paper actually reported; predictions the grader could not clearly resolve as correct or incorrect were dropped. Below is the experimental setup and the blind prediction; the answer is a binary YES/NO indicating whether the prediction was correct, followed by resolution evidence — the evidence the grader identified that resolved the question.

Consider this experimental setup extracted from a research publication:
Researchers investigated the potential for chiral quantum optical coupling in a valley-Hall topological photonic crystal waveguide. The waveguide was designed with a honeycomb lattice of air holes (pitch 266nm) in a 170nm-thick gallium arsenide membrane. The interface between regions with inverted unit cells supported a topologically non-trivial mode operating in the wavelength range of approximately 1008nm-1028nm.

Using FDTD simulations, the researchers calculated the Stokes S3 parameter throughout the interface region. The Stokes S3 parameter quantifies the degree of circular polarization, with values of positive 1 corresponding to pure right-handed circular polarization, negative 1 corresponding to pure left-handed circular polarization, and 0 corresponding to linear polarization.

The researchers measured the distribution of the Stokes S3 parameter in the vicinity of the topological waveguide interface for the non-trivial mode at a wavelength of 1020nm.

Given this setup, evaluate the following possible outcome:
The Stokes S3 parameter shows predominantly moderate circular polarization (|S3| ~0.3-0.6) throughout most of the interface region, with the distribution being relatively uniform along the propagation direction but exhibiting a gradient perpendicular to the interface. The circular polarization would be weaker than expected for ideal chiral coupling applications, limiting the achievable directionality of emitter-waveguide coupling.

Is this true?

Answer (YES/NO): NO